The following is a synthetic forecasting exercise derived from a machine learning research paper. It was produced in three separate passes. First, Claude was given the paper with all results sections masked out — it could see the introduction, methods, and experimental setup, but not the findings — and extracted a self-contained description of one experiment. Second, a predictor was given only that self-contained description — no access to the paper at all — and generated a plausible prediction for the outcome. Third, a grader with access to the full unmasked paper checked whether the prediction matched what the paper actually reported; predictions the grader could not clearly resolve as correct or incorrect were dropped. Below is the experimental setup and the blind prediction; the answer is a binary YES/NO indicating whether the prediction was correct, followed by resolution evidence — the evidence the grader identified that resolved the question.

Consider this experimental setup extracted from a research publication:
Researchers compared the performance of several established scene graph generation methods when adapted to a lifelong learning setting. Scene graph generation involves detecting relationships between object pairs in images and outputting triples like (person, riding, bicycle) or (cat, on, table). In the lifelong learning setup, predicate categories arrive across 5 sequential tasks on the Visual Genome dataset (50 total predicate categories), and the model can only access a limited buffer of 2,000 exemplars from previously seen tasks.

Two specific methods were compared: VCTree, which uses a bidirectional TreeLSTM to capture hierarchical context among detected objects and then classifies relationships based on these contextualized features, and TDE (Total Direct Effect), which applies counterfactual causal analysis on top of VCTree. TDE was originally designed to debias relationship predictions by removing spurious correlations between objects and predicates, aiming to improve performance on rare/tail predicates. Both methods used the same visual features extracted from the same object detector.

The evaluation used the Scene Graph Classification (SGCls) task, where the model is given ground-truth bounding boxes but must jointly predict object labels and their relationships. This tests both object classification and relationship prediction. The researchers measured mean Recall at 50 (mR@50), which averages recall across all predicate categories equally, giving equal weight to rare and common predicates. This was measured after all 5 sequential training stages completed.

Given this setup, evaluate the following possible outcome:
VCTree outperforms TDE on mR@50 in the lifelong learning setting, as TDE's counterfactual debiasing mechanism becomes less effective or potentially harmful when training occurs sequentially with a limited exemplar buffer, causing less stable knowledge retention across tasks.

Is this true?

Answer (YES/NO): NO